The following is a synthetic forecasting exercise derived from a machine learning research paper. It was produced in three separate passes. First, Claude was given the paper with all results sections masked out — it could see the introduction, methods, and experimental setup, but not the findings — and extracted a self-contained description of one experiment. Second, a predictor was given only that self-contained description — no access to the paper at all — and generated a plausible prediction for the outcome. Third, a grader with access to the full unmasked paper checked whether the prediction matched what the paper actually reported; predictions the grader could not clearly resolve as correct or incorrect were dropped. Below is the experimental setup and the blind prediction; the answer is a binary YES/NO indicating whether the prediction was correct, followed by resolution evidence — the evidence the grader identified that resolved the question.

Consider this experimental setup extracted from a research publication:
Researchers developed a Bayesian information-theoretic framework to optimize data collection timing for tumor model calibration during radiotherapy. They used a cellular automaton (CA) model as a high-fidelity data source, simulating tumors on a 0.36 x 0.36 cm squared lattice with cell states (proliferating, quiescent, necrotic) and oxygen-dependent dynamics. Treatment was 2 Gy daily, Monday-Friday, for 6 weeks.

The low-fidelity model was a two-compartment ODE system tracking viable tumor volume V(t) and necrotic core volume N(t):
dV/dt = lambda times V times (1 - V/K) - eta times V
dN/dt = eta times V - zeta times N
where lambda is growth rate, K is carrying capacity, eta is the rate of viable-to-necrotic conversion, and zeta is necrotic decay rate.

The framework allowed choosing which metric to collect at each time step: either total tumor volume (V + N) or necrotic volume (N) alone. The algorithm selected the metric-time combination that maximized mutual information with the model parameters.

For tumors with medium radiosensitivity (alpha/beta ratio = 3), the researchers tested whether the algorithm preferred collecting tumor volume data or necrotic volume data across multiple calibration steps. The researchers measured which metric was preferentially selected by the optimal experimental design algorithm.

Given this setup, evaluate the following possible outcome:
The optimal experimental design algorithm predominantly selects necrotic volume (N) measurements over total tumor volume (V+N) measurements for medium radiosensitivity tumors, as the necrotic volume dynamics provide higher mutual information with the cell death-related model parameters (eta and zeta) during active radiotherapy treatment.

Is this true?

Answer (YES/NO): NO